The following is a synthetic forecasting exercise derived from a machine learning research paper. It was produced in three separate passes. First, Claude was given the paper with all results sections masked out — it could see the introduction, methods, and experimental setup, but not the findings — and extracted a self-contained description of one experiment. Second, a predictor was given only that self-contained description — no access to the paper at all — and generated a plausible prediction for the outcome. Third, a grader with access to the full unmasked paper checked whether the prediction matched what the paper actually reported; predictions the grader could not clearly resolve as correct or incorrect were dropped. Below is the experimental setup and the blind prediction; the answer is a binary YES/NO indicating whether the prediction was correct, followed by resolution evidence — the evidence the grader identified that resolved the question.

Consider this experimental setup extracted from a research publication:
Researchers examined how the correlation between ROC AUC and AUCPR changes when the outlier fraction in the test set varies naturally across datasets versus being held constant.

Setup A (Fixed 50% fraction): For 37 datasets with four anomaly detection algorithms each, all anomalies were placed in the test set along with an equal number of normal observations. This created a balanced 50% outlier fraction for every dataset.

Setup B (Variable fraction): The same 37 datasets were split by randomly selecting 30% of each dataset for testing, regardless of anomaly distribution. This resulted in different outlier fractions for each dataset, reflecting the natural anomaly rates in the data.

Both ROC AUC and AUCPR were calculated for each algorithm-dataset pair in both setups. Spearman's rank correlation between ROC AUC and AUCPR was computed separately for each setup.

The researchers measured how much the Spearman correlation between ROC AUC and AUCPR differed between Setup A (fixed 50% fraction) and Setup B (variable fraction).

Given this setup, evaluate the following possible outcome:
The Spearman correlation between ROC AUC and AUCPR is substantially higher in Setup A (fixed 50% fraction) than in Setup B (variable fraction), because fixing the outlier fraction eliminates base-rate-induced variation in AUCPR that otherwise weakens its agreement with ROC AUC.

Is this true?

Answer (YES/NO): YES